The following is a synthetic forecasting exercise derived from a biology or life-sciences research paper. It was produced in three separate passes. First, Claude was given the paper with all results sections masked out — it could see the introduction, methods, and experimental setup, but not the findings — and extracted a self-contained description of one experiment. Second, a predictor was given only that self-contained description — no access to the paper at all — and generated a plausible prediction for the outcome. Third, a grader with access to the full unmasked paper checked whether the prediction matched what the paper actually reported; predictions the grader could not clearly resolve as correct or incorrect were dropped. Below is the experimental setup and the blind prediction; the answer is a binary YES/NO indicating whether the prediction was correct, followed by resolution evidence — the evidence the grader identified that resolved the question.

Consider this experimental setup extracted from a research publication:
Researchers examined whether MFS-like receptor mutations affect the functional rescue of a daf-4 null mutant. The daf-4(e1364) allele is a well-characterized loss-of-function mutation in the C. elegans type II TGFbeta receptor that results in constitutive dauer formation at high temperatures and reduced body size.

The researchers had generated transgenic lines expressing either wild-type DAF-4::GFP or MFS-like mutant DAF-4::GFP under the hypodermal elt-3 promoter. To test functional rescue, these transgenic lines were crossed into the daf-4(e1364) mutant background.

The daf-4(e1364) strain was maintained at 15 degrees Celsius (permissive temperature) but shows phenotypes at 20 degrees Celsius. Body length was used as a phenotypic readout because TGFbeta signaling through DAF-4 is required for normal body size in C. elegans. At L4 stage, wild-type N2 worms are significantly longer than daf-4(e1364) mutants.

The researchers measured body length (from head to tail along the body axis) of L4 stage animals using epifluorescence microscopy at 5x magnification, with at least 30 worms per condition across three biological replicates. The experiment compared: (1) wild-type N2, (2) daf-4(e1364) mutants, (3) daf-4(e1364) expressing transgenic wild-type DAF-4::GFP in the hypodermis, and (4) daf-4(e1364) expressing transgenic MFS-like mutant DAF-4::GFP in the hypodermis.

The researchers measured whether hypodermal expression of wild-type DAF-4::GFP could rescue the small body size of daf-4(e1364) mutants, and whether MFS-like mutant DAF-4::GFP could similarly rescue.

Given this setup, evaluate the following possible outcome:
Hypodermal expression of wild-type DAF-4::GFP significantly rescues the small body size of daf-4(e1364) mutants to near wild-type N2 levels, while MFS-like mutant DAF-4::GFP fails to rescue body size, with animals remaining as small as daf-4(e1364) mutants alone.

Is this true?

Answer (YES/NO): NO